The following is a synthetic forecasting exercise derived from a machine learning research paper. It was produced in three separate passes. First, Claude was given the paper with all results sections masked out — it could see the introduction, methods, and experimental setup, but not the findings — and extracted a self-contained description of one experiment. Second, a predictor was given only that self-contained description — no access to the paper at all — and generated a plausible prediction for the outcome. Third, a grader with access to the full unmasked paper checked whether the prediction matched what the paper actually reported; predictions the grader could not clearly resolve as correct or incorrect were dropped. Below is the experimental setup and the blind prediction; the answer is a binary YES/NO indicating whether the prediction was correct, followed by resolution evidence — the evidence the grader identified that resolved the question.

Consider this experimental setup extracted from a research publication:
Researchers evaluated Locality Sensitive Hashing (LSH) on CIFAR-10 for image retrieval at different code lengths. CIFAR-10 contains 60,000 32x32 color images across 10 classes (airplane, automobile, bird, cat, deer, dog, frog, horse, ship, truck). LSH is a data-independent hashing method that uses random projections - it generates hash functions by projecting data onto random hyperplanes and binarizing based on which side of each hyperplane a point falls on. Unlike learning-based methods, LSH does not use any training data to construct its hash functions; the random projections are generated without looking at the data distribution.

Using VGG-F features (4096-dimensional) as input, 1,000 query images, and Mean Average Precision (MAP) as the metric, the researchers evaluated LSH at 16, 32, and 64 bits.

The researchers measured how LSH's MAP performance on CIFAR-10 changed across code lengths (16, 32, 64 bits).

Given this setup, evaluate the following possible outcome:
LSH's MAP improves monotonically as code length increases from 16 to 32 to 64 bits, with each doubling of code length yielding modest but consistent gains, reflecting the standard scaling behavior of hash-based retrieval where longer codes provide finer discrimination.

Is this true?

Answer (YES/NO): NO